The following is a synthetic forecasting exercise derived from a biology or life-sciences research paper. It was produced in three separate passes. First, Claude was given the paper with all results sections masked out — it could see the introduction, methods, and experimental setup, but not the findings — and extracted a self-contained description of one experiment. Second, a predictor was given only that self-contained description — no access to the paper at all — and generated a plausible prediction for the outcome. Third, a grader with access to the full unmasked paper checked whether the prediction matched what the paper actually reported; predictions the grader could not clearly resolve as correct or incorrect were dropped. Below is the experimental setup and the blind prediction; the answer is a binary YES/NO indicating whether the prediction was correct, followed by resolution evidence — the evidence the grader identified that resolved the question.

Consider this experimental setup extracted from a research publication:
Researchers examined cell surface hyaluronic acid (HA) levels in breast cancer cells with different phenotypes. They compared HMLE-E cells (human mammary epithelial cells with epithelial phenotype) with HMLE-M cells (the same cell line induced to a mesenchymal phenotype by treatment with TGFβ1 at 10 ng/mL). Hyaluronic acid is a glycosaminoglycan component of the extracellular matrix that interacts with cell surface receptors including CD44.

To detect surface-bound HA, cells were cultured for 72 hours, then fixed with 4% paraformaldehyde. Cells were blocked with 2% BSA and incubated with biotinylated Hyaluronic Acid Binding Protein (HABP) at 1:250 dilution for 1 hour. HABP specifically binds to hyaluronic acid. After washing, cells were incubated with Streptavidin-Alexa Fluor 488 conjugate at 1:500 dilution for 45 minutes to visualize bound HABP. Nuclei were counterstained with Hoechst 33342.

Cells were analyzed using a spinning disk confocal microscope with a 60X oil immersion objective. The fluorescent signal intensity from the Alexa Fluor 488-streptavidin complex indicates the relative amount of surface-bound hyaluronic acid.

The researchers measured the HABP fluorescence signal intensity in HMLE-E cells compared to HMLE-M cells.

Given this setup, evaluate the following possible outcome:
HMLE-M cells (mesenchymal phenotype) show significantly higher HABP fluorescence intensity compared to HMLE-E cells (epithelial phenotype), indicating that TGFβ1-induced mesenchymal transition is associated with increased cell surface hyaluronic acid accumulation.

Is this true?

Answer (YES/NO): YES